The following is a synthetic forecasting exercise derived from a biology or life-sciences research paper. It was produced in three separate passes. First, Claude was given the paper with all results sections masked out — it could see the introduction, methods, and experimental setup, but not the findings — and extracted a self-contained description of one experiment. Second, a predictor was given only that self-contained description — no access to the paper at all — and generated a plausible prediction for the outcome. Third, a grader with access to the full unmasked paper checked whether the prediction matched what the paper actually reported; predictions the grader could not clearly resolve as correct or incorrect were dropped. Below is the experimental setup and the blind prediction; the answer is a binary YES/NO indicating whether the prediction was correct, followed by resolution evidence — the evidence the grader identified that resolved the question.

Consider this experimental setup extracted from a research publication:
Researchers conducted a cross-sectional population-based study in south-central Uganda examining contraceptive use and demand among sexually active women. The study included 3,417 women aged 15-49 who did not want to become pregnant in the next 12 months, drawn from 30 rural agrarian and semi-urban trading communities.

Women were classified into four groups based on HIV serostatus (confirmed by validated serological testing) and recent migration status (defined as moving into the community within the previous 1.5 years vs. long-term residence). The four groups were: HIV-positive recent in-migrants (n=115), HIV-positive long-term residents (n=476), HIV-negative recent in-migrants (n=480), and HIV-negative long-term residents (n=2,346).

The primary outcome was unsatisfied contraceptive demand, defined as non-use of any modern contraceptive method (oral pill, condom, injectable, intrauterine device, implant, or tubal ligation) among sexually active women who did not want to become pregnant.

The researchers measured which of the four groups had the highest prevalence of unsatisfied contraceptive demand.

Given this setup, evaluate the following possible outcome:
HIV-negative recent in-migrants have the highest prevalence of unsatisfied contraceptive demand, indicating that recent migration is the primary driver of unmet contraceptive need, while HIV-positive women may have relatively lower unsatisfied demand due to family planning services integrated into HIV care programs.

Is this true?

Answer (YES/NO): NO